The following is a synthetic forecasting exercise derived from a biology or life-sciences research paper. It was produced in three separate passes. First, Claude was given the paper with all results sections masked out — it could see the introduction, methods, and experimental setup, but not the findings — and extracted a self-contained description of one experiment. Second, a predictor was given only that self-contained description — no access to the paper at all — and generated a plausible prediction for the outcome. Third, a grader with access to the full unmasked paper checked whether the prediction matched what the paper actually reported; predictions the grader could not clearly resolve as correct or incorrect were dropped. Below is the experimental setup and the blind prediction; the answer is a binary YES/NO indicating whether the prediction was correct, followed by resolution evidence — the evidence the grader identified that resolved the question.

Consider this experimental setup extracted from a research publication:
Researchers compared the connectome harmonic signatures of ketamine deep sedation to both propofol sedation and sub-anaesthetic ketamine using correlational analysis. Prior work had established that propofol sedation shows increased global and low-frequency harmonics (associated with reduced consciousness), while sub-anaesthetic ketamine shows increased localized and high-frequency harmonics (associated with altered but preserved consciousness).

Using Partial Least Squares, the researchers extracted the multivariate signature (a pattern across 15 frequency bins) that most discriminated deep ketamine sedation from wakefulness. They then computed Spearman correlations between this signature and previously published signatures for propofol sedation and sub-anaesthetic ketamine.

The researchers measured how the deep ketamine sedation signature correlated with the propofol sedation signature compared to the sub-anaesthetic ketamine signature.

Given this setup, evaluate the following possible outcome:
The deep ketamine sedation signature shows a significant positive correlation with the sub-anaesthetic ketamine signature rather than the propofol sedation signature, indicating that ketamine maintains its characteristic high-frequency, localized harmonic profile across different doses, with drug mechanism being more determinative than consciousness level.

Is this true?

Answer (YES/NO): YES